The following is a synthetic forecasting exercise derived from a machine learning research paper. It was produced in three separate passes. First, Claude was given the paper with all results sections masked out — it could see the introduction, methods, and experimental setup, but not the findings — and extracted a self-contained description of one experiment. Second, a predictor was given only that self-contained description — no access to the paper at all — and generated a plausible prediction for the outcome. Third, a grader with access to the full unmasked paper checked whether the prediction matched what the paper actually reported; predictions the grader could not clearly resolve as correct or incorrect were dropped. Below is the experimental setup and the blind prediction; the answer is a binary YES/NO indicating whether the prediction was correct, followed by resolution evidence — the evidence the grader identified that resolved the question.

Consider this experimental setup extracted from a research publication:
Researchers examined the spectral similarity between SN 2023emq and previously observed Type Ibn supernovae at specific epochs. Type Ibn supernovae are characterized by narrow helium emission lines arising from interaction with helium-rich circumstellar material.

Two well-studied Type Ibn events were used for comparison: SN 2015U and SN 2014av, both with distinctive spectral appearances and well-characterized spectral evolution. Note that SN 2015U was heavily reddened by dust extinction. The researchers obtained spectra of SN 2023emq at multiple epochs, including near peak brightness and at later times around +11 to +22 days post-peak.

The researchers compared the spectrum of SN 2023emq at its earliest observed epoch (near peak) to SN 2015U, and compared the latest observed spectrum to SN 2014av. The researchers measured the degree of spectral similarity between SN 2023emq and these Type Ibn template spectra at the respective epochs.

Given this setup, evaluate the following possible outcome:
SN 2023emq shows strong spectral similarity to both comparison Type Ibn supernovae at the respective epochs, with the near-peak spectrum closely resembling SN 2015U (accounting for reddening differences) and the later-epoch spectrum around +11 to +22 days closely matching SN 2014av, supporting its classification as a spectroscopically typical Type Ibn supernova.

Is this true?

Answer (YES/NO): YES